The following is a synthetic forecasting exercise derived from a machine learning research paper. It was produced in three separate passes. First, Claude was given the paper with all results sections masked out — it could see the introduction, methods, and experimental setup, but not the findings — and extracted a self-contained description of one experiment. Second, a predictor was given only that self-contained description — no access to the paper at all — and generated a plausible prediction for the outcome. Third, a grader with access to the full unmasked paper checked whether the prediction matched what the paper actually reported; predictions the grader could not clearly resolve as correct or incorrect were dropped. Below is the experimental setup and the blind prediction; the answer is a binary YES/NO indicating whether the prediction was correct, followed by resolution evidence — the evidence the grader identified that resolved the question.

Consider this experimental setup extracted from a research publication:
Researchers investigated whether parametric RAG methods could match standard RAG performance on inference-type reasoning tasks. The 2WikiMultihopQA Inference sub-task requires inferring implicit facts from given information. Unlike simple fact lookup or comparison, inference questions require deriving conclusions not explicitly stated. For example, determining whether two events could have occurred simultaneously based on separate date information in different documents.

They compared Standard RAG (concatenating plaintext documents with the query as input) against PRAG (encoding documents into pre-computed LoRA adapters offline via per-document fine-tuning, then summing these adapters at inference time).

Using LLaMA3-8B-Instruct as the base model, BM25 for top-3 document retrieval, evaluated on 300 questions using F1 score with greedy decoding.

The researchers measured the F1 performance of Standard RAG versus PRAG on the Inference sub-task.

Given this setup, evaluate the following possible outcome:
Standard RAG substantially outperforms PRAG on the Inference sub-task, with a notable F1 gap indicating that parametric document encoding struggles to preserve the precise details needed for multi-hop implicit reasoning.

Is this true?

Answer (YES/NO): YES